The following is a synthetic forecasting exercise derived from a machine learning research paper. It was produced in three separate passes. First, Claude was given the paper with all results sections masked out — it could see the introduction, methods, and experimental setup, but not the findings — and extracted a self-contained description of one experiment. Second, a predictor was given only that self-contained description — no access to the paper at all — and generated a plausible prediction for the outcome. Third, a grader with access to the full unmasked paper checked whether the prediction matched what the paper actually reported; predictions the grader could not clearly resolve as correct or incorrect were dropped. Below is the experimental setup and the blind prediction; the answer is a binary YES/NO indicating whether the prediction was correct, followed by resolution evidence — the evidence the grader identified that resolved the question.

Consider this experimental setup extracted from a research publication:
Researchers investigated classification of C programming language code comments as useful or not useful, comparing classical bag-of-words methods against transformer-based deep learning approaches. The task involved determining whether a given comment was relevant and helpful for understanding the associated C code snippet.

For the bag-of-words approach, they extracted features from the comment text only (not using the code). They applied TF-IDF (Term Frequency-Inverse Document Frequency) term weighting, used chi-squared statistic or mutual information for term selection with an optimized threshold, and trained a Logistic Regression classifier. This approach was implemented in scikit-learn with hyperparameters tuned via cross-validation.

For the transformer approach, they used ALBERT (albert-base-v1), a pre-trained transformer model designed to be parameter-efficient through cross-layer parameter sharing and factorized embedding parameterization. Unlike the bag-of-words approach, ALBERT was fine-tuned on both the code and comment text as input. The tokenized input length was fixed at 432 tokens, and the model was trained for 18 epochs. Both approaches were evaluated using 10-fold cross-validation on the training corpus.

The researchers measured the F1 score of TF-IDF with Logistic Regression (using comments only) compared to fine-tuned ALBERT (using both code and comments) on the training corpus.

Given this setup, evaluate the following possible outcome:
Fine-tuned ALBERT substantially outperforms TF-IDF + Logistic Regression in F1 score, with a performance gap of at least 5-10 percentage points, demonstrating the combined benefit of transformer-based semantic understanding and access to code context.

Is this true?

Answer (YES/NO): NO